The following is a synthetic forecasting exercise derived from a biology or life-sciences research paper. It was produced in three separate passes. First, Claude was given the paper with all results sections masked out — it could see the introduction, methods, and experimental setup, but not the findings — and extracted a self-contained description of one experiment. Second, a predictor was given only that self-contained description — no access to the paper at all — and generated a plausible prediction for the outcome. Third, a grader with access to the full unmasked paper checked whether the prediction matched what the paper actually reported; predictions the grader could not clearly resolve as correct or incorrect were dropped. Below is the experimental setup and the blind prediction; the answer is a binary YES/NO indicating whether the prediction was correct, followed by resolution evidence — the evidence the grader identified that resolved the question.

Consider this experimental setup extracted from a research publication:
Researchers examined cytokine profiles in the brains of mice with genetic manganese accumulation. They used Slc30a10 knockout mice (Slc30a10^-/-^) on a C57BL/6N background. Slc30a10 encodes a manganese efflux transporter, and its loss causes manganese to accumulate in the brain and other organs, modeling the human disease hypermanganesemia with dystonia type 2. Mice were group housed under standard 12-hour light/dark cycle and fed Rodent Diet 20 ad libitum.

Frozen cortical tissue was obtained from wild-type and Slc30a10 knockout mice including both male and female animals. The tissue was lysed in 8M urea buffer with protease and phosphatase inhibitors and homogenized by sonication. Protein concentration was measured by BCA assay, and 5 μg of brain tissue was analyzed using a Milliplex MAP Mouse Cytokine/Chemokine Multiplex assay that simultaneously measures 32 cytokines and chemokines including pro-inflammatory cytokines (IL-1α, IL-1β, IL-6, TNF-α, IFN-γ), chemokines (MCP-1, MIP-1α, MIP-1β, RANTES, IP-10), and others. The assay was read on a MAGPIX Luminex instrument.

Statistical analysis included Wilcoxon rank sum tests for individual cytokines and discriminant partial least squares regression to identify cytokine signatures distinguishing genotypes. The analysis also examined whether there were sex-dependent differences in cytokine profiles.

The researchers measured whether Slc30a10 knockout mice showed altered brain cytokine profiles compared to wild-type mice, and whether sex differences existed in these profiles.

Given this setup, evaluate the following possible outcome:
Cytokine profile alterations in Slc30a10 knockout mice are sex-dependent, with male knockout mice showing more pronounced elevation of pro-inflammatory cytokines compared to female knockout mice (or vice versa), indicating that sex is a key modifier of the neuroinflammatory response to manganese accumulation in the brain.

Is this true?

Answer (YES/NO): YES